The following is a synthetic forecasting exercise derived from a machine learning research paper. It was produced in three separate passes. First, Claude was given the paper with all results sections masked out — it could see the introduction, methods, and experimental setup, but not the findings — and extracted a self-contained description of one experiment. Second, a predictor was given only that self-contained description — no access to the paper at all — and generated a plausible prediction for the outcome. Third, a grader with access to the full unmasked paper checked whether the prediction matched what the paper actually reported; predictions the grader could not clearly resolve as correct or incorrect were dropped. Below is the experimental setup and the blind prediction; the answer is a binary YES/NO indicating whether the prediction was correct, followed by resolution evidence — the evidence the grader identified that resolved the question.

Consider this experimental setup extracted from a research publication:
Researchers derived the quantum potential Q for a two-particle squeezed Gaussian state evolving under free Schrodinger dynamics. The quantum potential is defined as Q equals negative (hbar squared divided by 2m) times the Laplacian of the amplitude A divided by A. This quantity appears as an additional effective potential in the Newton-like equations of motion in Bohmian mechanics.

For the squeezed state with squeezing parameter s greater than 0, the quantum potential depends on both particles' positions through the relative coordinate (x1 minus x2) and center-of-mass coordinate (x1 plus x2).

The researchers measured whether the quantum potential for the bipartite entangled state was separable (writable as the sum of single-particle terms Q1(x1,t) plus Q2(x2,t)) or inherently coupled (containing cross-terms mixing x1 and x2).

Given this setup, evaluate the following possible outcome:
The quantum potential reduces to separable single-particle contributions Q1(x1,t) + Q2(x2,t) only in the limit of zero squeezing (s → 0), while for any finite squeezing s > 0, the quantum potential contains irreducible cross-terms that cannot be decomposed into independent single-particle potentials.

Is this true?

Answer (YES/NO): YES